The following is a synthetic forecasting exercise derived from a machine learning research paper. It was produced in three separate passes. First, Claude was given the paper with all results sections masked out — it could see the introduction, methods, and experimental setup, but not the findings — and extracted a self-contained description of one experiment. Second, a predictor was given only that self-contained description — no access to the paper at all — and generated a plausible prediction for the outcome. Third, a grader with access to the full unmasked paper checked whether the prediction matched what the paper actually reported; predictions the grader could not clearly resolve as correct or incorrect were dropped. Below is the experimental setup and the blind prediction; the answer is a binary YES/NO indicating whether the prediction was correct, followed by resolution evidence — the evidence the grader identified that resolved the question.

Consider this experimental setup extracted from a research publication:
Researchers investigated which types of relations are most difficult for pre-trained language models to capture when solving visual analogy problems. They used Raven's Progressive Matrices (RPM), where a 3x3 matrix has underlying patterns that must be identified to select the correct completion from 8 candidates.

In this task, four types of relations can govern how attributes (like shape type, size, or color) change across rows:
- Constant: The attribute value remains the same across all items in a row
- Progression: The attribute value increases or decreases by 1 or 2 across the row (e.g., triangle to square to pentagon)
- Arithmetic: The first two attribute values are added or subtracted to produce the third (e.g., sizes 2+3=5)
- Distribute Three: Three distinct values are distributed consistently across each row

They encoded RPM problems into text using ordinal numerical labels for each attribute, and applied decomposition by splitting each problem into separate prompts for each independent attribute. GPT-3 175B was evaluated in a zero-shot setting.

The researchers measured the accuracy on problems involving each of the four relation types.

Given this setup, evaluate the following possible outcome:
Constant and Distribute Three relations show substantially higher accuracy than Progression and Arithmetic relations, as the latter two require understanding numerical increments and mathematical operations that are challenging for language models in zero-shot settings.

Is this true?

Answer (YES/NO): NO